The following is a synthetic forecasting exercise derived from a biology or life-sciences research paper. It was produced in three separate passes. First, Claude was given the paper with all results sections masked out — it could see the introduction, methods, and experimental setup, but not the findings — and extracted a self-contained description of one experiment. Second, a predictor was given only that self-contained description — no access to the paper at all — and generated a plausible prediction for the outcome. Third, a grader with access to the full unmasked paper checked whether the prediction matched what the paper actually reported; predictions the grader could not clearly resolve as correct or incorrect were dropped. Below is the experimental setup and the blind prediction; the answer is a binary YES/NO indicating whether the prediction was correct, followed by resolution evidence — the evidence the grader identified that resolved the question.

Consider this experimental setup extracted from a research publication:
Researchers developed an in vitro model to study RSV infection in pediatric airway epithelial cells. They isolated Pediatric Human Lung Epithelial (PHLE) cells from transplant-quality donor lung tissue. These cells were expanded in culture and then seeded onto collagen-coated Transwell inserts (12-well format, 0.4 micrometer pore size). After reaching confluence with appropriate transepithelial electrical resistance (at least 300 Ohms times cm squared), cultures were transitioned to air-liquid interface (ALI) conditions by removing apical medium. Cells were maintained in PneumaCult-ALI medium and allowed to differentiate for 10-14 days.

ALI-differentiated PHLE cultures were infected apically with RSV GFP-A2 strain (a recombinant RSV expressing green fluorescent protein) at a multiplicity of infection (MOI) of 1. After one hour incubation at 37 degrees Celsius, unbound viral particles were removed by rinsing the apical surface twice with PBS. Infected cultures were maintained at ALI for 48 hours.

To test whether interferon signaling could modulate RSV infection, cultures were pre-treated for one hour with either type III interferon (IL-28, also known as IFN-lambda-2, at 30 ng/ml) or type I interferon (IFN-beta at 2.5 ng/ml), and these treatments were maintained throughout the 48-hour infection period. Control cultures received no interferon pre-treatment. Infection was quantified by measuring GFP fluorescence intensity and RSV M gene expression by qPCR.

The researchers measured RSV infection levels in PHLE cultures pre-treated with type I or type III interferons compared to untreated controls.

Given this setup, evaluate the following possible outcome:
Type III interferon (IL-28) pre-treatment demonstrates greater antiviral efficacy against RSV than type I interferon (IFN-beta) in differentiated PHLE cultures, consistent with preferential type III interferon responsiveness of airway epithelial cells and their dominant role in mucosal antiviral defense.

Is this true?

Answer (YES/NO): NO